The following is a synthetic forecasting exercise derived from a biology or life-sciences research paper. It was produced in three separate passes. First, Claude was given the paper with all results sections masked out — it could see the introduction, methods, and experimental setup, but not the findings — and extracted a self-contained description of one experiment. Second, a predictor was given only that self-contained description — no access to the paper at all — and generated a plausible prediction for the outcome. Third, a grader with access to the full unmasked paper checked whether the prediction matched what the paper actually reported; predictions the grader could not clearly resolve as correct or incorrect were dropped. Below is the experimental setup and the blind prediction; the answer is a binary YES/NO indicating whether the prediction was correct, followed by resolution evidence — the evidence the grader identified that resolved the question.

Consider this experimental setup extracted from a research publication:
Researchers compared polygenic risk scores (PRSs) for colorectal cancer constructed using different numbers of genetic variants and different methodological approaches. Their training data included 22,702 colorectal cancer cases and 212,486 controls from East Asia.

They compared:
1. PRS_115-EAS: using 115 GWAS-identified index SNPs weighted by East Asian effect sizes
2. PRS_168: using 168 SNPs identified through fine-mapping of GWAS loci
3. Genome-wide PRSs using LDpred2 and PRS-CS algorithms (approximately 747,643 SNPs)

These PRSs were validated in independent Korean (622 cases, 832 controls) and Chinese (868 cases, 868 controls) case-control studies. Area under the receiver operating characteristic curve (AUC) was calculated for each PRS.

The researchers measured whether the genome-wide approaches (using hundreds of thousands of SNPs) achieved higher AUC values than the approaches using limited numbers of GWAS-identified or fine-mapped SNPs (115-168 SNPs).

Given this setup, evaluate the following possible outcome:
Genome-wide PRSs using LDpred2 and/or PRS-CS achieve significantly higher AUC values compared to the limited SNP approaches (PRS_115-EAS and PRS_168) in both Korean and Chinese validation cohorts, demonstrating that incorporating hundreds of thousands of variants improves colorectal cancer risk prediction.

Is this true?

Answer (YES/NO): NO